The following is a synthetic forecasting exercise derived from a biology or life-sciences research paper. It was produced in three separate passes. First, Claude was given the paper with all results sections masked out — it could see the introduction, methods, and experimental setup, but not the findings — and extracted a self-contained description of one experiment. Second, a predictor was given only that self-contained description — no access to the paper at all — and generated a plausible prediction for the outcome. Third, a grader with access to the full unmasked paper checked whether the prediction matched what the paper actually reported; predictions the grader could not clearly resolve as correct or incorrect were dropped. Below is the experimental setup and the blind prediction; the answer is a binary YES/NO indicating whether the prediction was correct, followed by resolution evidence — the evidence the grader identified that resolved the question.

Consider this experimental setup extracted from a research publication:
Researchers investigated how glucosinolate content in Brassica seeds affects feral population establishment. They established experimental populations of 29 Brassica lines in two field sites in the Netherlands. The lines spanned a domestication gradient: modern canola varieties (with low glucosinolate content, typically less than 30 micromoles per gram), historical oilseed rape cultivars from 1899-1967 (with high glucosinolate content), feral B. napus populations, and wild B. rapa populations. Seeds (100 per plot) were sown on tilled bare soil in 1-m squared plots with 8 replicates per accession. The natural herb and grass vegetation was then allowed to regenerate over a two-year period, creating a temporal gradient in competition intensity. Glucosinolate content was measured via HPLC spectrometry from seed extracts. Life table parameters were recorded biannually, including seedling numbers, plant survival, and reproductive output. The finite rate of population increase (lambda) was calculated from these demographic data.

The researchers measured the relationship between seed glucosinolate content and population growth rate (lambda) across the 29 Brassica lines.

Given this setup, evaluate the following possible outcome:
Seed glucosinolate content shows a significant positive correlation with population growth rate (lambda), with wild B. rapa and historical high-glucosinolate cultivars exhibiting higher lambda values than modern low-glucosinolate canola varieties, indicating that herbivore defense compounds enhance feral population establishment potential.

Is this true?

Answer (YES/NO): NO